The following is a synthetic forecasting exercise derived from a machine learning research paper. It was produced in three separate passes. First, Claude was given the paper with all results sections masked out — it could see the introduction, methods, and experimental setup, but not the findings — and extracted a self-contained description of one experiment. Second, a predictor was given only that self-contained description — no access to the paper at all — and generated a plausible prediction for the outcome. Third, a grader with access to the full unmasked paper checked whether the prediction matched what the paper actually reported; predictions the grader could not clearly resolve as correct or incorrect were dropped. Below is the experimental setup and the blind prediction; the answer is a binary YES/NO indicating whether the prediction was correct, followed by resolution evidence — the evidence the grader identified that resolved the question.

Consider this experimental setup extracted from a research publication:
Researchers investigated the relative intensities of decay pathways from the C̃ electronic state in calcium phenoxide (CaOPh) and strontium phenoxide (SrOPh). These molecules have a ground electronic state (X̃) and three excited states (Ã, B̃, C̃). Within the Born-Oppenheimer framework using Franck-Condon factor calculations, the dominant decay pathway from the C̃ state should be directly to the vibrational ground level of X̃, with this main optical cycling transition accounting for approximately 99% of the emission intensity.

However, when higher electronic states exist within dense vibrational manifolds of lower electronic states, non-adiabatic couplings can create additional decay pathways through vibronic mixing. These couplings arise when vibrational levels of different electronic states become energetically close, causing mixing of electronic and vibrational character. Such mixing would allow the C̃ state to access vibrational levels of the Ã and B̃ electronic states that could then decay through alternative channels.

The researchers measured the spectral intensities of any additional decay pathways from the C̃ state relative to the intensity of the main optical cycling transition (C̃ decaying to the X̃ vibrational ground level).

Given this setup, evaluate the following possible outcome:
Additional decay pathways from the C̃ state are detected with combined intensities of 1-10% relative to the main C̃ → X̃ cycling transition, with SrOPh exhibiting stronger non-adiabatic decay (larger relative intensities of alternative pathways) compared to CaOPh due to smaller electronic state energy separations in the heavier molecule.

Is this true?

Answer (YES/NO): NO